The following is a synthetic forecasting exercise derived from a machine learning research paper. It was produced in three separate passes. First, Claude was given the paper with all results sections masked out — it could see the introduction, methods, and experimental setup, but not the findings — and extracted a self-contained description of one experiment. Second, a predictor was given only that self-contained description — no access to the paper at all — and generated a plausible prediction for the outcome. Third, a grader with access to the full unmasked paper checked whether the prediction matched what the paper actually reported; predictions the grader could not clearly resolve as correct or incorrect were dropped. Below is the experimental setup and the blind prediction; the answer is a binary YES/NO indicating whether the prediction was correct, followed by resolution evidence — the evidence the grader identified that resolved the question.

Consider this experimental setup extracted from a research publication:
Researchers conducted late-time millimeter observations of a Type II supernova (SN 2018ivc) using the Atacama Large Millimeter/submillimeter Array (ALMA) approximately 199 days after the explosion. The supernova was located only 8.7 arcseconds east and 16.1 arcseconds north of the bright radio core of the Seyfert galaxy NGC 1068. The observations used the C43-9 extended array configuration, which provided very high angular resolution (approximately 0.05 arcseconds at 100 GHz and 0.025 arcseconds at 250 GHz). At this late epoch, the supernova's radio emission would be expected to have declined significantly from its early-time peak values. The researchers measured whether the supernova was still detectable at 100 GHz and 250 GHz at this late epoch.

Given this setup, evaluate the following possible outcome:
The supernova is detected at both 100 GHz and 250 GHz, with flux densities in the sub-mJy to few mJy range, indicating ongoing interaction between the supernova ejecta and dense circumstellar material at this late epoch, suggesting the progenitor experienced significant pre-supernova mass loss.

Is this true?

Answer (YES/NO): YES